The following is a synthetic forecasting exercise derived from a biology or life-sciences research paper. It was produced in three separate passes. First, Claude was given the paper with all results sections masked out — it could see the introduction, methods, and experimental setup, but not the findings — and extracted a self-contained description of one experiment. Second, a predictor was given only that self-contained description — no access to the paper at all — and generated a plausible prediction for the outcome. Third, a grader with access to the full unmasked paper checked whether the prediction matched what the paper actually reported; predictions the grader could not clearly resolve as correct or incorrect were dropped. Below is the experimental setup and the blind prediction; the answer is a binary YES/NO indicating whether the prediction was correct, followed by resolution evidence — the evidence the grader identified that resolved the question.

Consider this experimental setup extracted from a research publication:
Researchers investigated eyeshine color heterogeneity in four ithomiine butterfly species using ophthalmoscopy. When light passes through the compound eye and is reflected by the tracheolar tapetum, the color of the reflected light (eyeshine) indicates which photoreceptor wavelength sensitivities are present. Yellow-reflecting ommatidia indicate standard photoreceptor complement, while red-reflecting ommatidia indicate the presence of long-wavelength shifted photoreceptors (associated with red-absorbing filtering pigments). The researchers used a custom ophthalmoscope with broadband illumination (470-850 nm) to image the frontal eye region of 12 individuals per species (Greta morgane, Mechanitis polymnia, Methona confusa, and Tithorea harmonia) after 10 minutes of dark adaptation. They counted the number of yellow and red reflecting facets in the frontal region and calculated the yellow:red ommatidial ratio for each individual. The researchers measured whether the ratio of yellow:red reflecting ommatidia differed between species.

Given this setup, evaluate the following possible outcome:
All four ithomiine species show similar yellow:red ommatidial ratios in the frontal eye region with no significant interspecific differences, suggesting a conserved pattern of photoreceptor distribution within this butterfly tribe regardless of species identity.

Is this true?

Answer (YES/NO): NO